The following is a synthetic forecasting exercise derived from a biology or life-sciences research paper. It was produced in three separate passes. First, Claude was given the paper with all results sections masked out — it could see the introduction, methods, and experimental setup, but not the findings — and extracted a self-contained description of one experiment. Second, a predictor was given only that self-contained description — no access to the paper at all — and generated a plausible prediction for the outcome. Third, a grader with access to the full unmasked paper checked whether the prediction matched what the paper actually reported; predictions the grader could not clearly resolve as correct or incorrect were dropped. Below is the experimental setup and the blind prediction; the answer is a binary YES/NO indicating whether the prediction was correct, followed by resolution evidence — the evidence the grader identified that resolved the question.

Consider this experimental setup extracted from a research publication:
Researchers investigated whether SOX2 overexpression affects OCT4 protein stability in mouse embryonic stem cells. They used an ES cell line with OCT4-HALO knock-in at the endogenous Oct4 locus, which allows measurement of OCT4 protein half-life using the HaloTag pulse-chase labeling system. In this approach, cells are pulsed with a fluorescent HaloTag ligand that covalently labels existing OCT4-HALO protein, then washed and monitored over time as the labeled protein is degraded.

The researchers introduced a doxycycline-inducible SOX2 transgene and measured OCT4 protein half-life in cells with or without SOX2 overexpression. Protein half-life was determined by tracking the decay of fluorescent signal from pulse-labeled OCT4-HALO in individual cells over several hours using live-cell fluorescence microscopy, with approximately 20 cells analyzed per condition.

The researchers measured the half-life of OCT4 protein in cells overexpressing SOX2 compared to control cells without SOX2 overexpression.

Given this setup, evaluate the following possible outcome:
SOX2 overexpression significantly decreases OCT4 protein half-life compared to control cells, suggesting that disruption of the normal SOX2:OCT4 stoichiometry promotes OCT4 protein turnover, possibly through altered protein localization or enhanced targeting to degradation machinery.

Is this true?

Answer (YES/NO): NO